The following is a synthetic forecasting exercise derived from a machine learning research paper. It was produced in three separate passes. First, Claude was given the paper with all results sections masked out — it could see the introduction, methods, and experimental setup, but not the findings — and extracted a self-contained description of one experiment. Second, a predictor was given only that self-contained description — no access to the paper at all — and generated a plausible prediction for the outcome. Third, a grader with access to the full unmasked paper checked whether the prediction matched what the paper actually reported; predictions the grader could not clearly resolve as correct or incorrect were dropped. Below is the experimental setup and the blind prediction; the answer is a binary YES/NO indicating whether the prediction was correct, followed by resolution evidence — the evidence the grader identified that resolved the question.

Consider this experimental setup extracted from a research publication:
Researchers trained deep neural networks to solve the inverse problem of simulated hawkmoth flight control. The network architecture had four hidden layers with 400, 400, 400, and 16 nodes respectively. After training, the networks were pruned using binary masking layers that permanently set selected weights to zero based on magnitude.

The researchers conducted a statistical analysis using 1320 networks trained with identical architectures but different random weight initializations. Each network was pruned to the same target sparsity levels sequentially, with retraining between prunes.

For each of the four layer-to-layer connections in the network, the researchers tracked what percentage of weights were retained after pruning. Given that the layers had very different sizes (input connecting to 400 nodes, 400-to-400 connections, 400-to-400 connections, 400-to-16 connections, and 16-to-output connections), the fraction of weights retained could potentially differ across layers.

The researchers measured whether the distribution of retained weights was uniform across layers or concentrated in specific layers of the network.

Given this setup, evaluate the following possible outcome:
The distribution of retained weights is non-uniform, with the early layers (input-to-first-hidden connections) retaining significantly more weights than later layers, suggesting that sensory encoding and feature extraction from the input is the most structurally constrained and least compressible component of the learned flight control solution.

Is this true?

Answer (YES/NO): NO